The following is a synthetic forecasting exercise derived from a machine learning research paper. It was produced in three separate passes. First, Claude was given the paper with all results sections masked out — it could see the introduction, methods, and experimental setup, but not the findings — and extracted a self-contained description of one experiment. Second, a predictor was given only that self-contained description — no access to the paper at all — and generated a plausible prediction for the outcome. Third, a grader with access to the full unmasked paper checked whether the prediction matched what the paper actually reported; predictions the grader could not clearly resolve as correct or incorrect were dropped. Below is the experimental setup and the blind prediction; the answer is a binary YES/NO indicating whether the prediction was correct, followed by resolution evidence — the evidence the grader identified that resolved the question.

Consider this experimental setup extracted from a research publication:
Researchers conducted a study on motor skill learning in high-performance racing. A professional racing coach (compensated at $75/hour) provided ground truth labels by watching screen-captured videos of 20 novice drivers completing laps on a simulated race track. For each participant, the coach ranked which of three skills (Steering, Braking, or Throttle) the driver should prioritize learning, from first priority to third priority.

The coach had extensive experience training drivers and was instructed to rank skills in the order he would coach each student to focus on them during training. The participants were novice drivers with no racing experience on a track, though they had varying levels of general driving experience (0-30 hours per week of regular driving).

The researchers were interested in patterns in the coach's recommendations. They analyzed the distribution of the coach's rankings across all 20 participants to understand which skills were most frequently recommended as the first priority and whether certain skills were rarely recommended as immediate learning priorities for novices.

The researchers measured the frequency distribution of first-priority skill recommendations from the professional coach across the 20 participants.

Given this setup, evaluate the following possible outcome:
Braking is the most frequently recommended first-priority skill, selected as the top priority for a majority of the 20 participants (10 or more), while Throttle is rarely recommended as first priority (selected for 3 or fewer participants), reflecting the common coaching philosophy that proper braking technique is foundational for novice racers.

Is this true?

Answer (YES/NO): NO